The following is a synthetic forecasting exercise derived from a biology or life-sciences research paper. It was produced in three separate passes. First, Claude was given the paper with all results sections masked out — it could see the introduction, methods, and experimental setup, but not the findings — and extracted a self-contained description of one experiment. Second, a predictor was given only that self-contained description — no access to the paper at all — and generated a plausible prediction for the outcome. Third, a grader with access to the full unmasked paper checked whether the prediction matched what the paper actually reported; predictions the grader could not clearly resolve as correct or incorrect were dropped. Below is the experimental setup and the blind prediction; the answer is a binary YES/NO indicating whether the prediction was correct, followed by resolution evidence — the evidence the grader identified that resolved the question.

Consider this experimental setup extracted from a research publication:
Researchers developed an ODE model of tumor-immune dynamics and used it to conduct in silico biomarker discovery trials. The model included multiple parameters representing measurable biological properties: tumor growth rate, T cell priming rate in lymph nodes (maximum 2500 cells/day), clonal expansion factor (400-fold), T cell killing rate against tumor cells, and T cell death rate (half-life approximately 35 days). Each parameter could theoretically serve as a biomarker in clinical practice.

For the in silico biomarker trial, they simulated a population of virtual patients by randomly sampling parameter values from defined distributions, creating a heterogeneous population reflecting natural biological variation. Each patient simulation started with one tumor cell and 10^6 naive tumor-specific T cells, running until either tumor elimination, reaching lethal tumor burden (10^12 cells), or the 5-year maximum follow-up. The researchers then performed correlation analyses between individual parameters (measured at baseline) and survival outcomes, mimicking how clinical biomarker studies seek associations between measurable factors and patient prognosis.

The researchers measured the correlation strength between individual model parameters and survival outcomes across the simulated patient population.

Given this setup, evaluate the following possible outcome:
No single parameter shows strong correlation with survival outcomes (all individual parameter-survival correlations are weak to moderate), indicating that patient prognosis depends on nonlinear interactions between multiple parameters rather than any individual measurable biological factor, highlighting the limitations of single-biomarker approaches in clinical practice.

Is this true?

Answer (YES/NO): YES